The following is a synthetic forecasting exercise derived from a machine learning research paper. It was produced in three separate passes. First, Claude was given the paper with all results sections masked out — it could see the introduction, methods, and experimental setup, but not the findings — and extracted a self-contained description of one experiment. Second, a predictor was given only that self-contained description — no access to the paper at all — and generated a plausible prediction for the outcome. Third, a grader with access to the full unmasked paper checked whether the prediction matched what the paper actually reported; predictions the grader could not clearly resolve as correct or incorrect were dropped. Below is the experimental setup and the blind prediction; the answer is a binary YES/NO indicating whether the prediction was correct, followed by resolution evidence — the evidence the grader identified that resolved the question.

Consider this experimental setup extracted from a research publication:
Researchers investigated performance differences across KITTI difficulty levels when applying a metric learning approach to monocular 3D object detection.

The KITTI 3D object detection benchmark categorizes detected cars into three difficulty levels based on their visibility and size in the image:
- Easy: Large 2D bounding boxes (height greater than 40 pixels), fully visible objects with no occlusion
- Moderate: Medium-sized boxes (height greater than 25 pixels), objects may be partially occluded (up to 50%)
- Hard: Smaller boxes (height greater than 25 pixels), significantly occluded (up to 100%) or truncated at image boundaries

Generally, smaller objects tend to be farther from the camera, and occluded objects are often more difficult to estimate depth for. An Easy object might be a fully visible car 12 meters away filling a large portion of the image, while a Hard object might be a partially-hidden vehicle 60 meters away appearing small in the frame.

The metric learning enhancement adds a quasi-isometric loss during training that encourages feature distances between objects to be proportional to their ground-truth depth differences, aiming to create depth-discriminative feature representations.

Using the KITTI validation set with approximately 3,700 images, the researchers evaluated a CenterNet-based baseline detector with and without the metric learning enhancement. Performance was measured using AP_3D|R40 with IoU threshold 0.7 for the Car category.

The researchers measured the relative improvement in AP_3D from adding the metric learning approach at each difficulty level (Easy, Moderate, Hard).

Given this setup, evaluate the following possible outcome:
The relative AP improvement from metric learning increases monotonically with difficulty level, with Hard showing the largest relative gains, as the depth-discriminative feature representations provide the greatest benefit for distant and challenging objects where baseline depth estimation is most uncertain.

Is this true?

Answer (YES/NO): NO